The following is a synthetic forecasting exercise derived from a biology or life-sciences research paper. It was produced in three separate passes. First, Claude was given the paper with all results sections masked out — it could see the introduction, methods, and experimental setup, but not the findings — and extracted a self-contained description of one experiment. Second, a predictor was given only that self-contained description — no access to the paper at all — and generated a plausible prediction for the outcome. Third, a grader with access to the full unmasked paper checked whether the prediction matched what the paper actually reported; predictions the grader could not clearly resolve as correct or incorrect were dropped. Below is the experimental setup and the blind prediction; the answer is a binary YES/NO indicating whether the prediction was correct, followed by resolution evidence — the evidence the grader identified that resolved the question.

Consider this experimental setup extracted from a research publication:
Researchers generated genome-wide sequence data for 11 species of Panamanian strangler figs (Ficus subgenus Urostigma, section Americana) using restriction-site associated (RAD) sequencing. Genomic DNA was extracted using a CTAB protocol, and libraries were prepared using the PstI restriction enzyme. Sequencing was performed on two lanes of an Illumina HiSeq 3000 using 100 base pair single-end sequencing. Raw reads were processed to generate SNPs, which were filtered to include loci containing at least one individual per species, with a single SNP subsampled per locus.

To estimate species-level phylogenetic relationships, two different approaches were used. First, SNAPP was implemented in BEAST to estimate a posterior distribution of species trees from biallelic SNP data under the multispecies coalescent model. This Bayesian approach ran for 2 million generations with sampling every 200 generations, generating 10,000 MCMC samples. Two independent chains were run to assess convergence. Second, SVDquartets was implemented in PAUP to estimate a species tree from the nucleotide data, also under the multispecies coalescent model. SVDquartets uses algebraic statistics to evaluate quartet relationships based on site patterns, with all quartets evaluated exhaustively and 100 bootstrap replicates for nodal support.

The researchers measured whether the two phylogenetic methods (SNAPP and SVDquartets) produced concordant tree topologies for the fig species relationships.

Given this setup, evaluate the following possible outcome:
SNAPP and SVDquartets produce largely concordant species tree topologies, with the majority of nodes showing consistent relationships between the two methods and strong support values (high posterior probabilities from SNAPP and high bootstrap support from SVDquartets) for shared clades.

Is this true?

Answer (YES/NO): NO